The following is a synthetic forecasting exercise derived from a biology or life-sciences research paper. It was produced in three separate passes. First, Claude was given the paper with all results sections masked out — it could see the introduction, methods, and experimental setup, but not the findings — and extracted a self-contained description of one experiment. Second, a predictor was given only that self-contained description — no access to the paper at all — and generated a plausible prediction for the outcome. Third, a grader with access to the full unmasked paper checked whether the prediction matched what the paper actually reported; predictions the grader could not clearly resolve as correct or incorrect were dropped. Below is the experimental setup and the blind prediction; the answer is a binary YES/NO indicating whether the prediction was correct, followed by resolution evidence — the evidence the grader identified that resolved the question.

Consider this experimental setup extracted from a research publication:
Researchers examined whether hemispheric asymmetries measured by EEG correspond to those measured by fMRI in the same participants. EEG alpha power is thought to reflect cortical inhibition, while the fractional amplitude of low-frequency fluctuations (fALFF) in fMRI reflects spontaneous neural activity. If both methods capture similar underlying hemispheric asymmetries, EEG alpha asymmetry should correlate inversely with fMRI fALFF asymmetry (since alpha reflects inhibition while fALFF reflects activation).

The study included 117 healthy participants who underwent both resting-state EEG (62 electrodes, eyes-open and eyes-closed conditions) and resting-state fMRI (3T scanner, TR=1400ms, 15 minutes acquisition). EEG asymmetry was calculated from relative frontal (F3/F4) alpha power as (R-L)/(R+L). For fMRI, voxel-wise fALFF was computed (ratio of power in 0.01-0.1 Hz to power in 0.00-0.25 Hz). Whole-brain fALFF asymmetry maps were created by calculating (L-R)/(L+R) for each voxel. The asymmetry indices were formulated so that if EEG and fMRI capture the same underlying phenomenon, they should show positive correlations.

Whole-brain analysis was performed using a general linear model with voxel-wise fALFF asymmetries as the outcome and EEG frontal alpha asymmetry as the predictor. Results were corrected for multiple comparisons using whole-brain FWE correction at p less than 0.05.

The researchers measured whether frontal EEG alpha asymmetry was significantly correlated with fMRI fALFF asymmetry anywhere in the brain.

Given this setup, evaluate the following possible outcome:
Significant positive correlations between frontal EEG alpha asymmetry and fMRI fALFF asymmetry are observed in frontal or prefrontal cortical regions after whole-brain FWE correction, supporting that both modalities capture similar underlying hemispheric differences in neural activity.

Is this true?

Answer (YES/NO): NO